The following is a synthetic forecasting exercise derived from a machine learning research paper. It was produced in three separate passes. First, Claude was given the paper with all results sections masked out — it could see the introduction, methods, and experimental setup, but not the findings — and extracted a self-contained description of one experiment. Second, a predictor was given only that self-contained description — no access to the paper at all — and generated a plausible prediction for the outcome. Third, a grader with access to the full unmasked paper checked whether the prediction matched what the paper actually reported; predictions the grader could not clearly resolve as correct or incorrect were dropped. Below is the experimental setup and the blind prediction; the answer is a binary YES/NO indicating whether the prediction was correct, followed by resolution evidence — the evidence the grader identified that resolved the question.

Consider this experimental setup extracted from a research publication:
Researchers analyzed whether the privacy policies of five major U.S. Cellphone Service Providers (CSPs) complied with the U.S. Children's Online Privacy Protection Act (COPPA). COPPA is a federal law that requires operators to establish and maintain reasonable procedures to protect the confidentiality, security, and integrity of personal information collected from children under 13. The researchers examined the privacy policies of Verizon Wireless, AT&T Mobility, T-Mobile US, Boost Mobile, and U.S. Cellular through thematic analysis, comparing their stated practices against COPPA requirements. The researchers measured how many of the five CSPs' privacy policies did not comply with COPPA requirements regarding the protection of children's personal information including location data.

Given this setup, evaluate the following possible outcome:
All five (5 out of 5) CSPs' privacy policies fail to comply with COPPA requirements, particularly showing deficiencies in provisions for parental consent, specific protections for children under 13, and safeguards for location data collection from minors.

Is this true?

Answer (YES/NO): NO